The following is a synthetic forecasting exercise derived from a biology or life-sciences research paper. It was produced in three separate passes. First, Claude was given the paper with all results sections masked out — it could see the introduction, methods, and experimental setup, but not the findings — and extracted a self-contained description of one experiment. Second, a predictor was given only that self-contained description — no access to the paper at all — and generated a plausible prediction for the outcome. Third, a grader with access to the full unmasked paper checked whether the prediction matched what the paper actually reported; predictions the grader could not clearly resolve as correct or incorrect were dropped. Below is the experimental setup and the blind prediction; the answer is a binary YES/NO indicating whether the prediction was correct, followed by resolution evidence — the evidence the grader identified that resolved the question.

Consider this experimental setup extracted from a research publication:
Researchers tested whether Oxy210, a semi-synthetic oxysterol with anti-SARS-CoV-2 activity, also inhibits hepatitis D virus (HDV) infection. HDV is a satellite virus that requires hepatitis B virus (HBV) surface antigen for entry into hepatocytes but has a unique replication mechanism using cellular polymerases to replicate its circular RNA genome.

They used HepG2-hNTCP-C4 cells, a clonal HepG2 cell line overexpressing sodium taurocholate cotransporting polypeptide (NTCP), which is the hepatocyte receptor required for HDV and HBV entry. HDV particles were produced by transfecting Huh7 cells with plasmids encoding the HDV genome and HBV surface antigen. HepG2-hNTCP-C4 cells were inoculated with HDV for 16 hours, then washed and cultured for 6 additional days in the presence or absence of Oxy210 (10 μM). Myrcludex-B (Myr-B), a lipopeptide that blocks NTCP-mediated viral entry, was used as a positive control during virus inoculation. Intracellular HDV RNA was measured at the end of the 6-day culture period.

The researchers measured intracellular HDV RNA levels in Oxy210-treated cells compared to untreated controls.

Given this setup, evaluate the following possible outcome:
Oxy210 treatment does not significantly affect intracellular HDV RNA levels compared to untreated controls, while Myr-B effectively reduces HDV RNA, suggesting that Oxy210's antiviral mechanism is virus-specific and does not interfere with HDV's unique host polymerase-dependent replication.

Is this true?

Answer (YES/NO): YES